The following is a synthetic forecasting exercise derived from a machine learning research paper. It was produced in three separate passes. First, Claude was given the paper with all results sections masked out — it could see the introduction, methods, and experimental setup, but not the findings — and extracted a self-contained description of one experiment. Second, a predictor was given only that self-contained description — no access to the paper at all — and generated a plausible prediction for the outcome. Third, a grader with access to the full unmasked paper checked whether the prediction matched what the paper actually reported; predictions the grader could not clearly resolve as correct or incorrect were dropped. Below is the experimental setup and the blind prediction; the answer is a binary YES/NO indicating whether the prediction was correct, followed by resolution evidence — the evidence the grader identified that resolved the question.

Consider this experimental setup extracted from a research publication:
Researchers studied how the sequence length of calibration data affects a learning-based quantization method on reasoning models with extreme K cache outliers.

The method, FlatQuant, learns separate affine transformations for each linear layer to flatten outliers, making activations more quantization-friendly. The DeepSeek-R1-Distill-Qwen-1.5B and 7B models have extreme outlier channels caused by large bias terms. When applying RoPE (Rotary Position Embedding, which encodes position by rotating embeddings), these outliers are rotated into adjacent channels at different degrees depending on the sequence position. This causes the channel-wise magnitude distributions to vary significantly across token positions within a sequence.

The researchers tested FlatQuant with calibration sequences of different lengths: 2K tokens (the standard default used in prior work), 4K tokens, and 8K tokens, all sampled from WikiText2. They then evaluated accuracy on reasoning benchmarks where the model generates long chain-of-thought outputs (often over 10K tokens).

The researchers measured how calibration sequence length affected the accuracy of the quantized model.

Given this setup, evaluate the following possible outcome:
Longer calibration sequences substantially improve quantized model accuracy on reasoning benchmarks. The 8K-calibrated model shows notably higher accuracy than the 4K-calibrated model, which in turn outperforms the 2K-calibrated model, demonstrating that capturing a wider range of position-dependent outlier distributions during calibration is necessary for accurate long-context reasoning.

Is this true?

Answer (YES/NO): NO